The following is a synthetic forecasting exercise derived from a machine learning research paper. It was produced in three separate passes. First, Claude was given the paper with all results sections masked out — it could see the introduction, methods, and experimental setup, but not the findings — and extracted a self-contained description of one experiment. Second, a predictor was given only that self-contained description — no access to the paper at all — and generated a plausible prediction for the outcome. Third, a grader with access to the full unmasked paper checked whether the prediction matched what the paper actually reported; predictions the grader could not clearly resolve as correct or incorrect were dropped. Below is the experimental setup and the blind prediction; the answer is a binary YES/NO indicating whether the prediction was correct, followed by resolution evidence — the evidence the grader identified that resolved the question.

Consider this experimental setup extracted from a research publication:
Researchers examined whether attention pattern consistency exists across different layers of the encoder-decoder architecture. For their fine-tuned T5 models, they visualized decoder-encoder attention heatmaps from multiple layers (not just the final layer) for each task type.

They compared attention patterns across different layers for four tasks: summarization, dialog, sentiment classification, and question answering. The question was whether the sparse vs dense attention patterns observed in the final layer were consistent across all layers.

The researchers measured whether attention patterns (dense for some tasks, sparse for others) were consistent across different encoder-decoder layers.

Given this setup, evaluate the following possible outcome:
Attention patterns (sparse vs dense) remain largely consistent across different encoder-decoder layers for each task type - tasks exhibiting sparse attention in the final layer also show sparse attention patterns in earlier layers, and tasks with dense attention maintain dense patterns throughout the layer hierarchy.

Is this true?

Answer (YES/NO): YES